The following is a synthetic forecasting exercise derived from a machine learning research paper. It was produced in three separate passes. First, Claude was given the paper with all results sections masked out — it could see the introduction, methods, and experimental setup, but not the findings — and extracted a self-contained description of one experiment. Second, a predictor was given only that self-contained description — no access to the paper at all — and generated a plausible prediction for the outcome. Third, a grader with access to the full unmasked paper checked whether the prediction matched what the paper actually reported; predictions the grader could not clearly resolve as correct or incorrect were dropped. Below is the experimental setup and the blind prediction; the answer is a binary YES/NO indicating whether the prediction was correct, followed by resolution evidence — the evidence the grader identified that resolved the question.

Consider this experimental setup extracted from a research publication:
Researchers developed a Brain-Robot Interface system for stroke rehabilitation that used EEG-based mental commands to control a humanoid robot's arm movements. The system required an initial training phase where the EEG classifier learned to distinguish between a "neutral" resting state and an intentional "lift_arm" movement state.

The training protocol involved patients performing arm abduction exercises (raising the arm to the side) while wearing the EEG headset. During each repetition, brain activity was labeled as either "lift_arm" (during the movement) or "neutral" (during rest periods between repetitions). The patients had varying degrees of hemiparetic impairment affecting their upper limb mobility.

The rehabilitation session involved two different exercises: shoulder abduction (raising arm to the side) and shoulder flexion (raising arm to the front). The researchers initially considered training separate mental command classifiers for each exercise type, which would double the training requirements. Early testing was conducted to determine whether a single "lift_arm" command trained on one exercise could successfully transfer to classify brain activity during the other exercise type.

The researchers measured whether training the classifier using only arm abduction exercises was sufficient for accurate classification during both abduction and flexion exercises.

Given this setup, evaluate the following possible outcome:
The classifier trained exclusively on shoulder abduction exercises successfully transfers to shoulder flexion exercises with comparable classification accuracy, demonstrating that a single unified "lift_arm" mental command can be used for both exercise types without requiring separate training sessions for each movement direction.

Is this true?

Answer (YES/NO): YES